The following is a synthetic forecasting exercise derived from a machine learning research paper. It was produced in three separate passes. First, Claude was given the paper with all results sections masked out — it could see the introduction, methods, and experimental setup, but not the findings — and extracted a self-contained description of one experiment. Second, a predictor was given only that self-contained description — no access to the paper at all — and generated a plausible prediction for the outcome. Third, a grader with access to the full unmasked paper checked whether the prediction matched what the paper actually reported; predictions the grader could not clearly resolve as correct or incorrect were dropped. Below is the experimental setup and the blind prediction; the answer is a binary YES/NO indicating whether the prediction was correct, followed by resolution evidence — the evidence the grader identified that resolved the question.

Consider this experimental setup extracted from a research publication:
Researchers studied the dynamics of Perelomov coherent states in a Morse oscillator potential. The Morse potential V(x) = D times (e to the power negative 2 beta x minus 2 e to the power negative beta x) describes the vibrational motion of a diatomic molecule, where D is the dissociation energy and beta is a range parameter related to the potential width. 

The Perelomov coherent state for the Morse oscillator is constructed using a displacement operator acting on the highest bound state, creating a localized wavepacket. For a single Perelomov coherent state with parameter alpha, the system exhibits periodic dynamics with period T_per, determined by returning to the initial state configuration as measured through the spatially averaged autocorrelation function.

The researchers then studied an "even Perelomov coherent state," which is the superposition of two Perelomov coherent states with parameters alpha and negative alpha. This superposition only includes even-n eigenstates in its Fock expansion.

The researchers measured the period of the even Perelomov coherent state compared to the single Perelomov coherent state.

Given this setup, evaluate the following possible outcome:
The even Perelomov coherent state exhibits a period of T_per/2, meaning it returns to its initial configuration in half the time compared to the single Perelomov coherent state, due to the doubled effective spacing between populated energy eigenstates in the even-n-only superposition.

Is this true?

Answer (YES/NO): NO